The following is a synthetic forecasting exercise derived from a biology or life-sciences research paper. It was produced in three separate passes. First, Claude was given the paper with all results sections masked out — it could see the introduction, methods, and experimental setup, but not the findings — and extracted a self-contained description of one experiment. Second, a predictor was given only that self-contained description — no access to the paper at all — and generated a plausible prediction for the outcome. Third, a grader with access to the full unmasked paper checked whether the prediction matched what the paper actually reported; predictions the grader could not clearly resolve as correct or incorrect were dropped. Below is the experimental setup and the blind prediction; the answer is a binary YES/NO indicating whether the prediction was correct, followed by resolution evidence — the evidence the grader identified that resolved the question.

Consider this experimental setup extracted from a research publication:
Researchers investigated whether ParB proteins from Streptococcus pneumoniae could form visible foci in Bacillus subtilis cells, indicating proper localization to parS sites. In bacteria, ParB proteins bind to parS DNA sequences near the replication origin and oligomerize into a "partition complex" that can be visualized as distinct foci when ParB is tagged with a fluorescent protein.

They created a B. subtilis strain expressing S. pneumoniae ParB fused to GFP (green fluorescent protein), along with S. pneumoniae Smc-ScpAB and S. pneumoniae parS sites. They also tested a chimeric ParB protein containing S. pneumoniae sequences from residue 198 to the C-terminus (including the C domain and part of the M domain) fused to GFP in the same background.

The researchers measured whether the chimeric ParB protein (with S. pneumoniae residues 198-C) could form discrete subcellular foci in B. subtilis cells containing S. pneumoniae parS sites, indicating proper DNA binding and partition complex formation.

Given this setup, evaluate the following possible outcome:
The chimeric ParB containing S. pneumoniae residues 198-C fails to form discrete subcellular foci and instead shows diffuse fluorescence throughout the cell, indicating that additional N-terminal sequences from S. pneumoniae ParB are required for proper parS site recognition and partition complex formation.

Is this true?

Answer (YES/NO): NO